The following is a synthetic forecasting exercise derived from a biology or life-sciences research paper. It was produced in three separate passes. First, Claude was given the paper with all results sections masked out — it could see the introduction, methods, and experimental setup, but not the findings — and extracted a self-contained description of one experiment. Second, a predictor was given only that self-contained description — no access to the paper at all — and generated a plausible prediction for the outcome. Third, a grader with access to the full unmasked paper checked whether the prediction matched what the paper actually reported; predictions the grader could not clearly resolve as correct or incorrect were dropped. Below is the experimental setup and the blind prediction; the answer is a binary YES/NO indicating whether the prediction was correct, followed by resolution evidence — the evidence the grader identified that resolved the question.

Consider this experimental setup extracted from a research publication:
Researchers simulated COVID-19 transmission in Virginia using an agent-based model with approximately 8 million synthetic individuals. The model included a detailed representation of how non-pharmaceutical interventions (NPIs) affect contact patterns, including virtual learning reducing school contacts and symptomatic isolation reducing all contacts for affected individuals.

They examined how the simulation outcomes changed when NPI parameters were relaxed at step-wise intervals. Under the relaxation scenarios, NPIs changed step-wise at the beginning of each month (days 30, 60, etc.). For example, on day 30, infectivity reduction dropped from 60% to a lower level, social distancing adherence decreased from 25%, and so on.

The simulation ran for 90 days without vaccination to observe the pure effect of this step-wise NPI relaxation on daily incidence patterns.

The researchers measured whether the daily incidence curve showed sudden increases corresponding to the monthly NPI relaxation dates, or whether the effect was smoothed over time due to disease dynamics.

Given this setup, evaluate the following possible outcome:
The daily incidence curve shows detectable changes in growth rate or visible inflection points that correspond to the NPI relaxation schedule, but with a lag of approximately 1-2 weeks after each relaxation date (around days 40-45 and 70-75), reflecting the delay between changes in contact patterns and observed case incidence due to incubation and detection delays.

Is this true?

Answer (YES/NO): NO